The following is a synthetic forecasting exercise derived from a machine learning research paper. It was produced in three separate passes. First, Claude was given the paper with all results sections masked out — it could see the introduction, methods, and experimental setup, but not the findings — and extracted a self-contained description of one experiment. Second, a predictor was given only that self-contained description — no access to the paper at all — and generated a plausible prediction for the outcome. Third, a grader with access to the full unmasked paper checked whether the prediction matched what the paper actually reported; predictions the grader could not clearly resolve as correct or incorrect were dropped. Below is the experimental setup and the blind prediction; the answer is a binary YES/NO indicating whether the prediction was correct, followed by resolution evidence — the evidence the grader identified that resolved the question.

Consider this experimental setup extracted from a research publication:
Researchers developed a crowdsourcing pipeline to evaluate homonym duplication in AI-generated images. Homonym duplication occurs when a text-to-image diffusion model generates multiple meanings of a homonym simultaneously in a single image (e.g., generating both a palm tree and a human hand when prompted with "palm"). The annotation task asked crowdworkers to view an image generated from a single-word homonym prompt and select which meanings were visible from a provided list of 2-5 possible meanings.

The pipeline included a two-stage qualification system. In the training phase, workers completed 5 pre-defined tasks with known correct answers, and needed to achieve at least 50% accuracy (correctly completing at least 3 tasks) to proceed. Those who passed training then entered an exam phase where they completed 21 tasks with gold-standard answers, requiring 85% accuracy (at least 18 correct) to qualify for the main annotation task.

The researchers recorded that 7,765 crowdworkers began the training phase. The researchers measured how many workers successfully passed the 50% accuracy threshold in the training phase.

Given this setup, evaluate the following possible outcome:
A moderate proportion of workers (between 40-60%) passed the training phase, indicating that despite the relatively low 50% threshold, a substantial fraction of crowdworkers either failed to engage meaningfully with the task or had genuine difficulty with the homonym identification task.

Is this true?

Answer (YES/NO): NO